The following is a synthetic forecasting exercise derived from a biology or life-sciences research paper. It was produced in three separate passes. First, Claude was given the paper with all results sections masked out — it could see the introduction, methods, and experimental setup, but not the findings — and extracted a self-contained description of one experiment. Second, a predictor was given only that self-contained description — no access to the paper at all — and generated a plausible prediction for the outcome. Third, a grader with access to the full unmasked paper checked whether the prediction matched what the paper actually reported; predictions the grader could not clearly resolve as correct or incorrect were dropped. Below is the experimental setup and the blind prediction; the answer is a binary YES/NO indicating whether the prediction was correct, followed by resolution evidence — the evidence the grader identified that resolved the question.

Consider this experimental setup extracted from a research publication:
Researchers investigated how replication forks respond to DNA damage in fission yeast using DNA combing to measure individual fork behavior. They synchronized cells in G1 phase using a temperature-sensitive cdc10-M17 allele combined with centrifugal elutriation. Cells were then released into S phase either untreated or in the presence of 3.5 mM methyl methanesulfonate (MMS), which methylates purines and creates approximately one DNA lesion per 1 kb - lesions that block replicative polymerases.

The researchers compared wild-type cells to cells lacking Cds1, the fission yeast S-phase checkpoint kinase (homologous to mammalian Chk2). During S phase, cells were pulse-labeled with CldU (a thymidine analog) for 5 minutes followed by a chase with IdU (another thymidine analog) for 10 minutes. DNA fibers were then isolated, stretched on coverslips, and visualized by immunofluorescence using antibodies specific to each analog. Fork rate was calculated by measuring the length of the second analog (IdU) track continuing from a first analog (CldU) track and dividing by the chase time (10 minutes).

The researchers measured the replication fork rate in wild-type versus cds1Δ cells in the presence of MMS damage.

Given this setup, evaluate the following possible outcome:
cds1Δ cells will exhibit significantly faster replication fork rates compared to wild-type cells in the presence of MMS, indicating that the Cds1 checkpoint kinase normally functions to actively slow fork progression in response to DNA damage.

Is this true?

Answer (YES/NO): NO